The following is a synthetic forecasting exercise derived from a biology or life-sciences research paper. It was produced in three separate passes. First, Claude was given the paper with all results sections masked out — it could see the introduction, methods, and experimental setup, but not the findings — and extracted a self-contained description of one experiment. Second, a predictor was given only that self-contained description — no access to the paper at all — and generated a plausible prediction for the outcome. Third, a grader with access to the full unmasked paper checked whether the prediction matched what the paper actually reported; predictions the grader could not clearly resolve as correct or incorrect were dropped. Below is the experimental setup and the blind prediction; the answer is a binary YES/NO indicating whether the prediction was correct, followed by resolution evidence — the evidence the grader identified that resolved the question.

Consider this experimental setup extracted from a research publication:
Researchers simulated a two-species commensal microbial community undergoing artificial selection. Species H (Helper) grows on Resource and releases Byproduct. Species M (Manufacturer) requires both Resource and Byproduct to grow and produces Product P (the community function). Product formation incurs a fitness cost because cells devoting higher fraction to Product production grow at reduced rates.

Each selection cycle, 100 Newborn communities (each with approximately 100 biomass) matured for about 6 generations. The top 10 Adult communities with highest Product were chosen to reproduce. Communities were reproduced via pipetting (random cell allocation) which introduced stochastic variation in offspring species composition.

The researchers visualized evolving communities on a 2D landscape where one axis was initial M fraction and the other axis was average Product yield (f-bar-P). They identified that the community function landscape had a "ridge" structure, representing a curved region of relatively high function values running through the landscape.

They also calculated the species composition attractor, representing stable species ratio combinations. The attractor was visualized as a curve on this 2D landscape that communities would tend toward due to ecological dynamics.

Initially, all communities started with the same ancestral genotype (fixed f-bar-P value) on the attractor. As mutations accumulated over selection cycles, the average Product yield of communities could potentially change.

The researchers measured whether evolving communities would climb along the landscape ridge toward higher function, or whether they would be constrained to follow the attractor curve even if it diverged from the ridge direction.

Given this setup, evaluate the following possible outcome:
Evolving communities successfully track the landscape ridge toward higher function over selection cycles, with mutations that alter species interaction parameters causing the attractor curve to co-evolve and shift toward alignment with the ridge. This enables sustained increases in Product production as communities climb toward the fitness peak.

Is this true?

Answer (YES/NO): NO